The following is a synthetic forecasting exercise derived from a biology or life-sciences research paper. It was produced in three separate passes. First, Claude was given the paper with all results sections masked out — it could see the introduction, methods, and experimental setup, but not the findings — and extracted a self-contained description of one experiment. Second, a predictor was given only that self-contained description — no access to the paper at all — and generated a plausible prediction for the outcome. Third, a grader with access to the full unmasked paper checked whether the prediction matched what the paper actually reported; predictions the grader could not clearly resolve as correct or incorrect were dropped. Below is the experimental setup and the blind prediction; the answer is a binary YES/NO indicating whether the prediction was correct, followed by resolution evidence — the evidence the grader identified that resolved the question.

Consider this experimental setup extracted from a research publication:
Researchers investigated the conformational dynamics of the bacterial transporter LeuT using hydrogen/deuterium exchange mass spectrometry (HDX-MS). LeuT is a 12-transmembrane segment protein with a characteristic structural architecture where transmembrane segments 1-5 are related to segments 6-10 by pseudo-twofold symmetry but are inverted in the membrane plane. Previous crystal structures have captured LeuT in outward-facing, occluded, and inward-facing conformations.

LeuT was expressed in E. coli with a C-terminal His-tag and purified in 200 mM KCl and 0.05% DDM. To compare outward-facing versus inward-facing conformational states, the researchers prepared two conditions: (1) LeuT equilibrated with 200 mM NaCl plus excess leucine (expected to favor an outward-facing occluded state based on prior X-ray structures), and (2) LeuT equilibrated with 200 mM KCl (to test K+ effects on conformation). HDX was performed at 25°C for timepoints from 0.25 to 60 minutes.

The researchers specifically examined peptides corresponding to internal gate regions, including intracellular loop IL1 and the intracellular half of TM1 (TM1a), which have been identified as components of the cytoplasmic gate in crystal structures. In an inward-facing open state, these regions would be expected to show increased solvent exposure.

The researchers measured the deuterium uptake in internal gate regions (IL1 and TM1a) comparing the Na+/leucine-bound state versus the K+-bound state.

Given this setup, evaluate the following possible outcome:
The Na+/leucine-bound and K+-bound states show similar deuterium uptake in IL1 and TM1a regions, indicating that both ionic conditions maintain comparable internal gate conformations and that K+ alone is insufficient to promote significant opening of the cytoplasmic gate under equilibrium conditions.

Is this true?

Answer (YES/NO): NO